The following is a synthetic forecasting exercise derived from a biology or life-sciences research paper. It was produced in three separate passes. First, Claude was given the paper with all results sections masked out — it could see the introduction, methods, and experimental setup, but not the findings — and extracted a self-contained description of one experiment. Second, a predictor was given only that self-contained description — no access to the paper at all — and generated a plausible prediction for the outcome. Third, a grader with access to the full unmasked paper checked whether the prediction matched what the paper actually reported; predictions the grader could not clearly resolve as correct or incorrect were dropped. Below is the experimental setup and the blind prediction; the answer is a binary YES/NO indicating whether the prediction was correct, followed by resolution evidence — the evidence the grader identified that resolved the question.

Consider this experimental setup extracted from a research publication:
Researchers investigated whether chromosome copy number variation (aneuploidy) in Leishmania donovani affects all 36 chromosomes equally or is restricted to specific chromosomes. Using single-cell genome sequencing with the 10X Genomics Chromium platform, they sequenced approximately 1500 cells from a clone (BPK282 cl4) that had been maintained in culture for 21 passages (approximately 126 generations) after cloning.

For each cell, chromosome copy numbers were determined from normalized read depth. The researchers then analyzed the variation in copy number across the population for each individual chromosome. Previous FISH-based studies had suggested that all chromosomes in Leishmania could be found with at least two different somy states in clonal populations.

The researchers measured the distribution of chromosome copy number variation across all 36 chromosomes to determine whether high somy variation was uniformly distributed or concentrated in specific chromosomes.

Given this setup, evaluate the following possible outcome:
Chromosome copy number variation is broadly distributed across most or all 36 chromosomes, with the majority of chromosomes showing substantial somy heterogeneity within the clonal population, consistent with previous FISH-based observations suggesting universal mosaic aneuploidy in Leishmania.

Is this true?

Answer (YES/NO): NO